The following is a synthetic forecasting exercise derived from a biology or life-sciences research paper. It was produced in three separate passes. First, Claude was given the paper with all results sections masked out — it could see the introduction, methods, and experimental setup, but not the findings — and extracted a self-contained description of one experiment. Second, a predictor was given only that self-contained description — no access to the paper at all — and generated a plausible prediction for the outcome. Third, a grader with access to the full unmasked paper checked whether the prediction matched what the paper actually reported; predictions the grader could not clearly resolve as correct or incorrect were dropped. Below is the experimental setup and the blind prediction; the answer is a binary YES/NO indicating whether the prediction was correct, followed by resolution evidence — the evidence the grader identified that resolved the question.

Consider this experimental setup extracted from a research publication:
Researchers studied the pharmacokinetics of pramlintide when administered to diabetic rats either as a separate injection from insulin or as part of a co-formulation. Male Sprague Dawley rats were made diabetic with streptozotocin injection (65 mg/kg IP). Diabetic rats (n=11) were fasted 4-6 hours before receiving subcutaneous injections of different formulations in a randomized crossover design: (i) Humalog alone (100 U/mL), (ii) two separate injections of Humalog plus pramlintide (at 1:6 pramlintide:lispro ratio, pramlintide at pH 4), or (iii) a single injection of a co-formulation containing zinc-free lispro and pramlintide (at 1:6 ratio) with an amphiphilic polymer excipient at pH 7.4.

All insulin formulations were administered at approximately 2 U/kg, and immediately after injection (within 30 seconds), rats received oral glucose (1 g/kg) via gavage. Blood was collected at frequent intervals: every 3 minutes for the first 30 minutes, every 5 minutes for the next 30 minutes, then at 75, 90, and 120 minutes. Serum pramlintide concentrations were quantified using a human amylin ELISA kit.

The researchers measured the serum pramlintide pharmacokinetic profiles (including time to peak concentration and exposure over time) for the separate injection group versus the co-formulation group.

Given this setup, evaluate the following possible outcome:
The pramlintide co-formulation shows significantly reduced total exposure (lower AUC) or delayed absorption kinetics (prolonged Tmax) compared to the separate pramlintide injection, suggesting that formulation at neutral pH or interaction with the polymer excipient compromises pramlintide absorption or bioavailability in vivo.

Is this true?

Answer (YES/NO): NO